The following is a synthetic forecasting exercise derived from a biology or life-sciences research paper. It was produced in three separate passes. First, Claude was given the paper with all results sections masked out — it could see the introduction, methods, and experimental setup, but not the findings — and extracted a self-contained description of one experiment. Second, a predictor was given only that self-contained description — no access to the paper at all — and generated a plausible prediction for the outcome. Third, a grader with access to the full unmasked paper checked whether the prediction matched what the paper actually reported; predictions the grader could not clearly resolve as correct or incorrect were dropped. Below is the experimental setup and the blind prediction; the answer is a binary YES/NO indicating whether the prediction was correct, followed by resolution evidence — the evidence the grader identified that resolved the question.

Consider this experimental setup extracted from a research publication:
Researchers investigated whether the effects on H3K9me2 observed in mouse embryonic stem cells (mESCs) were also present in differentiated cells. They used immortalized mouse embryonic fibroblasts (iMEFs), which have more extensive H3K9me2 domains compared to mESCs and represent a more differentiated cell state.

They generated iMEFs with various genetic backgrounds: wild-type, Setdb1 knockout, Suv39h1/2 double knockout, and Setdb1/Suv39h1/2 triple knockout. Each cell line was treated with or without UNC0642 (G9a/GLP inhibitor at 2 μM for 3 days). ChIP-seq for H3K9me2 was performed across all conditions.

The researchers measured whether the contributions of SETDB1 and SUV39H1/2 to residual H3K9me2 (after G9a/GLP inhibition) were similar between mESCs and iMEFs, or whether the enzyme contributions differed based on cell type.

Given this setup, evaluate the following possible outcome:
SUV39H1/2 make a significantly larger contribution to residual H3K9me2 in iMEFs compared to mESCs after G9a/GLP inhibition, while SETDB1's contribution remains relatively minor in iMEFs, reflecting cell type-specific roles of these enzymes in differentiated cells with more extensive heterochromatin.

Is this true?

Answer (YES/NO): NO